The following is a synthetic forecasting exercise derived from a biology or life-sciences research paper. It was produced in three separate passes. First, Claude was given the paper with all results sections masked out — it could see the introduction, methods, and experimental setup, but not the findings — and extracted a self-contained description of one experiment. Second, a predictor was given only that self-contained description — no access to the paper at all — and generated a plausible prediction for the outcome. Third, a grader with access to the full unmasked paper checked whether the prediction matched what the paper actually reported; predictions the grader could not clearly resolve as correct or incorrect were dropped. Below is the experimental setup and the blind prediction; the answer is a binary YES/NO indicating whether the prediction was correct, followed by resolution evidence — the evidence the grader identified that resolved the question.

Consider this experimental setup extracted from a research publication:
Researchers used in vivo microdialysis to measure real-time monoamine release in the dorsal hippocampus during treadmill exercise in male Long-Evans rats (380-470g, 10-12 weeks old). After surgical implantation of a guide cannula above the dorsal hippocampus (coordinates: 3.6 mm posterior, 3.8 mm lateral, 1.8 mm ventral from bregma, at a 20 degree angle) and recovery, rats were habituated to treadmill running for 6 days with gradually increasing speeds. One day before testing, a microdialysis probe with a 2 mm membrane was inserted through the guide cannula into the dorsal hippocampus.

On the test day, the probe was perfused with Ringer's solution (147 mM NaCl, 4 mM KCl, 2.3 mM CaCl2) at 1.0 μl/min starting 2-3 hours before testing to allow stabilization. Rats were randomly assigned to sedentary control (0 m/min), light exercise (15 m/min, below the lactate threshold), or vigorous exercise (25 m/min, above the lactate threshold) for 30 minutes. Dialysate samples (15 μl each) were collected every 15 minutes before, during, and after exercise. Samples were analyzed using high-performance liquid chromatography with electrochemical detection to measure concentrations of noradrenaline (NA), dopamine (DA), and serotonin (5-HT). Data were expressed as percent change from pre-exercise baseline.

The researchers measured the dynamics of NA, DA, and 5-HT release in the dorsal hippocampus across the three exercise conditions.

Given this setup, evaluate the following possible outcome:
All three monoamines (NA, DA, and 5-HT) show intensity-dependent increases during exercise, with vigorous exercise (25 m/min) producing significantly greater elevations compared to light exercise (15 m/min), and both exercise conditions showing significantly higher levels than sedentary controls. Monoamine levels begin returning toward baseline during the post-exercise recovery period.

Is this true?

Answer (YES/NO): NO